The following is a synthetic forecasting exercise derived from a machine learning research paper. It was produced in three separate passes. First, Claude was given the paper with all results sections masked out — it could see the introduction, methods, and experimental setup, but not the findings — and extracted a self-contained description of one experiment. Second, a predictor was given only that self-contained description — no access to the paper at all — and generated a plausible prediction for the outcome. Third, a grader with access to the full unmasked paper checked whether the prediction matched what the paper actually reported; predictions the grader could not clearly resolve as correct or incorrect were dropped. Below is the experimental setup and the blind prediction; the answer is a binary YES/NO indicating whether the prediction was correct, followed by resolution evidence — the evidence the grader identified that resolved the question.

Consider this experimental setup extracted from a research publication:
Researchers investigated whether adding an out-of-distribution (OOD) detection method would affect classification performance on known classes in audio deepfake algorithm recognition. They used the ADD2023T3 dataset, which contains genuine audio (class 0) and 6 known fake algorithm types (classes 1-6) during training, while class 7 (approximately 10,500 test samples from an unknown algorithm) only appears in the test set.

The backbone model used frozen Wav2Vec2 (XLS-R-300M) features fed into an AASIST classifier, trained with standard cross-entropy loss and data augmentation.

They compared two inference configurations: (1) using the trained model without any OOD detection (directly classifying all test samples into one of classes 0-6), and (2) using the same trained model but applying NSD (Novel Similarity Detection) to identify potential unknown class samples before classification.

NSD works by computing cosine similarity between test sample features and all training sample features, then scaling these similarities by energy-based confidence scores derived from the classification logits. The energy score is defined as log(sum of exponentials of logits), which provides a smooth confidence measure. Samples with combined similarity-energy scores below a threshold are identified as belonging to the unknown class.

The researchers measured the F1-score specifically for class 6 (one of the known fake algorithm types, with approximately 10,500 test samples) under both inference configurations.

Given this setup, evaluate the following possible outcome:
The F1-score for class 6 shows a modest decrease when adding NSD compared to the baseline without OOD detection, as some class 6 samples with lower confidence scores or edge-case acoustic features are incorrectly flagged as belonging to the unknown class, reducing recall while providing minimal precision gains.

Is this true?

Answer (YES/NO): NO